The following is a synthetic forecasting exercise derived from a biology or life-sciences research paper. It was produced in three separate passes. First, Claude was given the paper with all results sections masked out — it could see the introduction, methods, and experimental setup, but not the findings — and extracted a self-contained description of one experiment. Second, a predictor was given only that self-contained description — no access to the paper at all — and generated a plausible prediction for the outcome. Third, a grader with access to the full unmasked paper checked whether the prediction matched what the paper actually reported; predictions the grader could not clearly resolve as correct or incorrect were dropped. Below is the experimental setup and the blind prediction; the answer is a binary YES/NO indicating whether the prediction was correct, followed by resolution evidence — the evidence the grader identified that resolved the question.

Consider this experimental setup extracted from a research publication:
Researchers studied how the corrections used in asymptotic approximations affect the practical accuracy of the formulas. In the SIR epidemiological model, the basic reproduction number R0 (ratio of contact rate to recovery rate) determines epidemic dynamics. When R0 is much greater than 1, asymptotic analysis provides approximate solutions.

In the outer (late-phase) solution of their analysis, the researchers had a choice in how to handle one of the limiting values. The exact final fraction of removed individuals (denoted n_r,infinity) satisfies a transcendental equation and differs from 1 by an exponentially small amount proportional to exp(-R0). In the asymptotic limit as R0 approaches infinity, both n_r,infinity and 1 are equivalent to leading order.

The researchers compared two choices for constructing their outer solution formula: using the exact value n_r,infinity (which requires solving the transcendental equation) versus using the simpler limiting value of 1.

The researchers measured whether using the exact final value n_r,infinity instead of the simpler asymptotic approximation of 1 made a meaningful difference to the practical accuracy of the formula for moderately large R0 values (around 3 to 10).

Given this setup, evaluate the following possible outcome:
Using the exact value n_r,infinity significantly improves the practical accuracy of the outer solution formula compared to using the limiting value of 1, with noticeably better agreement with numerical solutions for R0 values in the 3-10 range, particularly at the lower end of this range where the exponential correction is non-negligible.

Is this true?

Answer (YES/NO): YES